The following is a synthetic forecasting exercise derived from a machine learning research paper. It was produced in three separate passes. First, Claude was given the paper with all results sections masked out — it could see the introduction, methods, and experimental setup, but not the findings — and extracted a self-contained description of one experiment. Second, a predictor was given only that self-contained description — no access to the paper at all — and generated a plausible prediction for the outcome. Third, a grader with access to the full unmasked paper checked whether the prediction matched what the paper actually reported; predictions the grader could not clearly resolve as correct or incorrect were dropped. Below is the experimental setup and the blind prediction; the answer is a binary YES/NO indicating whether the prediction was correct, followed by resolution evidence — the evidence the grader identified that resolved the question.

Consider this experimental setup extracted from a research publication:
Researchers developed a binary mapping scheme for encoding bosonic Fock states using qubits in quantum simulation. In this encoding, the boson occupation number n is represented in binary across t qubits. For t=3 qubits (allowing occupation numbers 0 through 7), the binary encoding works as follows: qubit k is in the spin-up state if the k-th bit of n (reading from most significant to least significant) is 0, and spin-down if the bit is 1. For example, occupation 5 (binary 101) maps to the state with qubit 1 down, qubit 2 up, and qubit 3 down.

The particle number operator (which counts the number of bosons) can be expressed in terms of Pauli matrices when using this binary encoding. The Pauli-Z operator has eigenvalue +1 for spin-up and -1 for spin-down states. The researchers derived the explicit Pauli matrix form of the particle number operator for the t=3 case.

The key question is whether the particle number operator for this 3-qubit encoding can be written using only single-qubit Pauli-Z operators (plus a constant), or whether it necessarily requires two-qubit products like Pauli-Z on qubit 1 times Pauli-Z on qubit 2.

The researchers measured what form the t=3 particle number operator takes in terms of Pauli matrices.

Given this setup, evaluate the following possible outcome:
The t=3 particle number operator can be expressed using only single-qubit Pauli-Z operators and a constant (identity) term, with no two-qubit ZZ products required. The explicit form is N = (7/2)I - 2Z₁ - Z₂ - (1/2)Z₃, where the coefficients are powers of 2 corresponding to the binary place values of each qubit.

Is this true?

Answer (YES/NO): YES